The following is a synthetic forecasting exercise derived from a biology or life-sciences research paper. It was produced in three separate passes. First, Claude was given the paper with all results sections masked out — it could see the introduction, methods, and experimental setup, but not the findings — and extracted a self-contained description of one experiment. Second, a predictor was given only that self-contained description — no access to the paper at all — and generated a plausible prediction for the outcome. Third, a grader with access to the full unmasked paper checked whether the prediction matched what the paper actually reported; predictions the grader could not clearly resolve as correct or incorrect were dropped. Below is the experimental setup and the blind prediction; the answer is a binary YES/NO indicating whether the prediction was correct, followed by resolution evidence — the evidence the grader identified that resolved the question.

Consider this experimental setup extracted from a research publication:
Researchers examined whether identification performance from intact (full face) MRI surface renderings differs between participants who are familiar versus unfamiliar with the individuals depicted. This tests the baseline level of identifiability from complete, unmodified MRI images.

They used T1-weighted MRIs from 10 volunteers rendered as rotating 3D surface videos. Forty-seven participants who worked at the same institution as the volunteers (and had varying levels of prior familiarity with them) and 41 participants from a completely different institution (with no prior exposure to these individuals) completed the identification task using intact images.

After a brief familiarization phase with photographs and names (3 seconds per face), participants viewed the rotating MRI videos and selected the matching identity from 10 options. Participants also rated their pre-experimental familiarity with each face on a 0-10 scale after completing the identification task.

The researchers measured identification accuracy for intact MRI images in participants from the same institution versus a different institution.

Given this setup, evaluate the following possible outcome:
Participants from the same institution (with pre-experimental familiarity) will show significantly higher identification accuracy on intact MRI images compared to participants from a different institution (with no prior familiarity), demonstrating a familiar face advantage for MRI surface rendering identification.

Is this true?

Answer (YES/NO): YES